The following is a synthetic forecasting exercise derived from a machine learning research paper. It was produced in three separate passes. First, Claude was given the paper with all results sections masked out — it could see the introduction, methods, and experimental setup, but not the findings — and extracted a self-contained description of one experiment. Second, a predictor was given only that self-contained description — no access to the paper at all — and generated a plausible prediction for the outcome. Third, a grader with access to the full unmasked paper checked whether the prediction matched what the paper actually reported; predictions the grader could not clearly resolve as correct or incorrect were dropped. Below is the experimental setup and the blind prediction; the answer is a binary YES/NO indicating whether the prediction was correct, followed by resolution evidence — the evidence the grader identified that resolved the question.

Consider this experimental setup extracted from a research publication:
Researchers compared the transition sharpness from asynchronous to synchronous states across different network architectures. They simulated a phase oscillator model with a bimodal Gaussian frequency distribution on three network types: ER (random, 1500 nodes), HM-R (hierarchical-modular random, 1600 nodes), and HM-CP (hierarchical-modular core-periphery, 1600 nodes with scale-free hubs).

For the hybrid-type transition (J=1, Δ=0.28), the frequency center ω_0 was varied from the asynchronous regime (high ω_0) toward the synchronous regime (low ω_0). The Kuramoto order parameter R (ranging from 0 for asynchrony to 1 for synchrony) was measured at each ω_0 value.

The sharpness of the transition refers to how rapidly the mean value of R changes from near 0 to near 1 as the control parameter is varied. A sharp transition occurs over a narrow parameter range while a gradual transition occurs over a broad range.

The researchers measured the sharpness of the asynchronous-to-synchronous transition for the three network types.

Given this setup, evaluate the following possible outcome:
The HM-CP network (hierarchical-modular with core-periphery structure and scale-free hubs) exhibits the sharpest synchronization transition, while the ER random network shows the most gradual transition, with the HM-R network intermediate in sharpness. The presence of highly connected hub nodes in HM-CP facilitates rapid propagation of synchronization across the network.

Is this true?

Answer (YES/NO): NO